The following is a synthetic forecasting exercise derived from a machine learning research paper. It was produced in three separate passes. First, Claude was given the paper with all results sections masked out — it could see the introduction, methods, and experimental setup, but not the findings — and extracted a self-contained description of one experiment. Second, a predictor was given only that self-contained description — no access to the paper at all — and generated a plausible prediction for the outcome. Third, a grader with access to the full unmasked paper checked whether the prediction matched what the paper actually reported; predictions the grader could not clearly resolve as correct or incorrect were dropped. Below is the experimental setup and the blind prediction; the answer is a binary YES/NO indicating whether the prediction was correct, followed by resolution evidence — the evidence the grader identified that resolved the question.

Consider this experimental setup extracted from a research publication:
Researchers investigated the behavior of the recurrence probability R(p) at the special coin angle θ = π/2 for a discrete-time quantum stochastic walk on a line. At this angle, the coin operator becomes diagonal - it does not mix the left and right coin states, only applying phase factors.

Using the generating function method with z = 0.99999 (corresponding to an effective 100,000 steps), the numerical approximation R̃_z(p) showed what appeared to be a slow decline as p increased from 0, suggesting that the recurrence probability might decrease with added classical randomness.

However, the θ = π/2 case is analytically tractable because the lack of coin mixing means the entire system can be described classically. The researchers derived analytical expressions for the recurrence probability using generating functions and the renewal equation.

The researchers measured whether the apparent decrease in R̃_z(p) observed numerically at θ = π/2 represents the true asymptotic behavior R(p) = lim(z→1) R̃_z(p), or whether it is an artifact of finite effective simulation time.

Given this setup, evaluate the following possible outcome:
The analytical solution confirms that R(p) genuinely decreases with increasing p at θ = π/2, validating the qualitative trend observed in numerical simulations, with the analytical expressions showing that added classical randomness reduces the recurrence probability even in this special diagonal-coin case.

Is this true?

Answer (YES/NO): NO